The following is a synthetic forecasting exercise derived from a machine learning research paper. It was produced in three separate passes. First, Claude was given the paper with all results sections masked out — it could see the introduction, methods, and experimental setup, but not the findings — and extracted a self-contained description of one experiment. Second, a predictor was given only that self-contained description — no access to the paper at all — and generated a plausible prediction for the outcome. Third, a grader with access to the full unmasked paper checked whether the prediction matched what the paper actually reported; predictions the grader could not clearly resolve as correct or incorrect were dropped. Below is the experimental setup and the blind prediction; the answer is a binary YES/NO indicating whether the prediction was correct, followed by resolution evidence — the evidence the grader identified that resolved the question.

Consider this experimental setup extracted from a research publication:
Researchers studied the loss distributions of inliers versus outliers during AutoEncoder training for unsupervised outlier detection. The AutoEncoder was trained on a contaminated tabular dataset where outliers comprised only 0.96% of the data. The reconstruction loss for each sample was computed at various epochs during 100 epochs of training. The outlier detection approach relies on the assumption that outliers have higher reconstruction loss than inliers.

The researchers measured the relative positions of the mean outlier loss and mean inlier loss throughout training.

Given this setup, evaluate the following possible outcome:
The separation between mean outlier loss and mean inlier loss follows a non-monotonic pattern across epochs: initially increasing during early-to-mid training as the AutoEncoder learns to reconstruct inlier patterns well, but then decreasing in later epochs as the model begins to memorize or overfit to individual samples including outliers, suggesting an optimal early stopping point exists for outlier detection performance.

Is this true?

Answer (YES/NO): YES